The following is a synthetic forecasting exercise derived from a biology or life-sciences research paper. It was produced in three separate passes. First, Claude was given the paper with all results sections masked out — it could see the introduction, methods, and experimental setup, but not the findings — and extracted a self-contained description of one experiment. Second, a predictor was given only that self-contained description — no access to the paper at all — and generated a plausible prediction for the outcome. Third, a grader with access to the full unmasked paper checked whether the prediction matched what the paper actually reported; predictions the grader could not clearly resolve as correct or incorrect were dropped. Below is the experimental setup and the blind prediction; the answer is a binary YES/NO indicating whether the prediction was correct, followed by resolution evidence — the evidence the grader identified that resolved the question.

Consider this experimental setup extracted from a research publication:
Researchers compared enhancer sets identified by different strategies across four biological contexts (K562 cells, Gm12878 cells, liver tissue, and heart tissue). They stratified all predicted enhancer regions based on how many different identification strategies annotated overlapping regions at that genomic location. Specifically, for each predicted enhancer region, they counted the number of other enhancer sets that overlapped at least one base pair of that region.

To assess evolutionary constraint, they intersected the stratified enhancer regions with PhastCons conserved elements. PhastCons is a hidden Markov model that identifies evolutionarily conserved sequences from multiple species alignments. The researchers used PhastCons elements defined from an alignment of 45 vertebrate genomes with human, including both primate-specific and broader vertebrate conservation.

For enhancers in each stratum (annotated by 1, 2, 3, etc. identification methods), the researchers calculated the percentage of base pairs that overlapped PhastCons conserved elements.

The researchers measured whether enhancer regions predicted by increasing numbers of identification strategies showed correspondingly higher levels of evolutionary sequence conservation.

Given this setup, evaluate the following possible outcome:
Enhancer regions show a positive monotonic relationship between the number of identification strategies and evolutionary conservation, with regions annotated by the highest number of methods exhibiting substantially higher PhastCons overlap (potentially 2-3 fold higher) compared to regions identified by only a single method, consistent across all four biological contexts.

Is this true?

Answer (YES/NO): NO